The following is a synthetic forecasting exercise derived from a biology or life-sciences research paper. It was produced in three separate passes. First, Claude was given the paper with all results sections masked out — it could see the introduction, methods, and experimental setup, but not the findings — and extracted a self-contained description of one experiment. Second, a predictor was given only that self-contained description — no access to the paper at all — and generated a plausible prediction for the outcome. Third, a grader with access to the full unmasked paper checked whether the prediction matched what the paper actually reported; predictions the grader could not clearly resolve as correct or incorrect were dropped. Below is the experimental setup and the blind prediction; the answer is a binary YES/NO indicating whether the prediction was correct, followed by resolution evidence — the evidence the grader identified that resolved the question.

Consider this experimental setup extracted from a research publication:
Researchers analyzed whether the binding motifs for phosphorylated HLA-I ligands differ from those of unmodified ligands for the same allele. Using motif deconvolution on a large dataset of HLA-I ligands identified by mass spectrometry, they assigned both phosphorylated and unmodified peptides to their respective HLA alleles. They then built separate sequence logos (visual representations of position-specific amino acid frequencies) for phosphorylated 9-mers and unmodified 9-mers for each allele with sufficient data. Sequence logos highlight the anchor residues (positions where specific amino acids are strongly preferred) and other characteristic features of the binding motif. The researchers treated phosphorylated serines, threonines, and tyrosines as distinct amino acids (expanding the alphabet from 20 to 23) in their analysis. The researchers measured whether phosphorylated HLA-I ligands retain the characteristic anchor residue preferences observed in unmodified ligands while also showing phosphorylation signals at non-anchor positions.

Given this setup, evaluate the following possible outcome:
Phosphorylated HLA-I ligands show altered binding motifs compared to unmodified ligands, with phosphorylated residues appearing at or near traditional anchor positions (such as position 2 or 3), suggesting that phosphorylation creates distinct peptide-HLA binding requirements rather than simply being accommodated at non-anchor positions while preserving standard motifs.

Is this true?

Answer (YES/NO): NO